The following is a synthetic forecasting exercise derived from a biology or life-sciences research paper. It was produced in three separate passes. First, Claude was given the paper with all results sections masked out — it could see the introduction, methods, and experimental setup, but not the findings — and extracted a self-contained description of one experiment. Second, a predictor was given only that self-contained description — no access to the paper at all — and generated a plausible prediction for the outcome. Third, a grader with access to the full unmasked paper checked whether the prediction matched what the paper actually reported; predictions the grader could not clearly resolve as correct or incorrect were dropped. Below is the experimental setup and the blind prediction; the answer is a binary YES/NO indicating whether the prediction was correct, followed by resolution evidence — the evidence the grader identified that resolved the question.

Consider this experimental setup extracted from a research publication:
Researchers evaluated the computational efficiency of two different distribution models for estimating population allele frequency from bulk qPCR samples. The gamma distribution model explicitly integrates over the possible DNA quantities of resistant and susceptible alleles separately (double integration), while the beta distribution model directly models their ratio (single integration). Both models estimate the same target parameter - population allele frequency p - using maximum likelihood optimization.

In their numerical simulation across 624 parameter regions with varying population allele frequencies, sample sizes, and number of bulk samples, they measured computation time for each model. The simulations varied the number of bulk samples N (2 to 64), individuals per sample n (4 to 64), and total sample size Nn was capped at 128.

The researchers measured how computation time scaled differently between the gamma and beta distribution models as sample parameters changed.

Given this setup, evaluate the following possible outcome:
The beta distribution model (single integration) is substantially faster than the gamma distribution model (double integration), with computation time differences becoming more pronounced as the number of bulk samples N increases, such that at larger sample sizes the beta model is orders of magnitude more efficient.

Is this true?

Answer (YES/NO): NO